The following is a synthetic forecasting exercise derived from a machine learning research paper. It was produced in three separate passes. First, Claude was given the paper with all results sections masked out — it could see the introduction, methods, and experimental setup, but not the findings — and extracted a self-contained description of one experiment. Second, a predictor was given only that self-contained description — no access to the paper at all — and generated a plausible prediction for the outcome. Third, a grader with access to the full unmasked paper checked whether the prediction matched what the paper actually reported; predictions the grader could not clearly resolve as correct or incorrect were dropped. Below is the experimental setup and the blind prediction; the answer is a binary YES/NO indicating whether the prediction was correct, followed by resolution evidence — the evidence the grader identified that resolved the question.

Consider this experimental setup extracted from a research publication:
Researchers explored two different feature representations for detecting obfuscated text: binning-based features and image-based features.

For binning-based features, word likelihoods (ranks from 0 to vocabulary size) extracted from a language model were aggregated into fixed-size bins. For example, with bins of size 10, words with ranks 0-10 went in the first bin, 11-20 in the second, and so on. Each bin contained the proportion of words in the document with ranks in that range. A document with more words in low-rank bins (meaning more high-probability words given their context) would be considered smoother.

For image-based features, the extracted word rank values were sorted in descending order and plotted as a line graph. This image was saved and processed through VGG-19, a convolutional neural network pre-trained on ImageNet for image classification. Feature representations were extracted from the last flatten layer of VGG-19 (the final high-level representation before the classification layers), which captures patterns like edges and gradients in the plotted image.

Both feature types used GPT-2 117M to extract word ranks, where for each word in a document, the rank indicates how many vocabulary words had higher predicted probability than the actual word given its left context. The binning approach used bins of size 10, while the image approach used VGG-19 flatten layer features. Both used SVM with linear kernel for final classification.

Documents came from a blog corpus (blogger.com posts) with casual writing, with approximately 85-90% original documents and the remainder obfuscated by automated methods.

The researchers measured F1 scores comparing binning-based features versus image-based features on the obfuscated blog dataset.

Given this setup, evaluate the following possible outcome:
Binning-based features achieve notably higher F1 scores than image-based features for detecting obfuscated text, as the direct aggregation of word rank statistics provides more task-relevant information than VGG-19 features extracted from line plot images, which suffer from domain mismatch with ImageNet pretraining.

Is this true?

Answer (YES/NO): NO